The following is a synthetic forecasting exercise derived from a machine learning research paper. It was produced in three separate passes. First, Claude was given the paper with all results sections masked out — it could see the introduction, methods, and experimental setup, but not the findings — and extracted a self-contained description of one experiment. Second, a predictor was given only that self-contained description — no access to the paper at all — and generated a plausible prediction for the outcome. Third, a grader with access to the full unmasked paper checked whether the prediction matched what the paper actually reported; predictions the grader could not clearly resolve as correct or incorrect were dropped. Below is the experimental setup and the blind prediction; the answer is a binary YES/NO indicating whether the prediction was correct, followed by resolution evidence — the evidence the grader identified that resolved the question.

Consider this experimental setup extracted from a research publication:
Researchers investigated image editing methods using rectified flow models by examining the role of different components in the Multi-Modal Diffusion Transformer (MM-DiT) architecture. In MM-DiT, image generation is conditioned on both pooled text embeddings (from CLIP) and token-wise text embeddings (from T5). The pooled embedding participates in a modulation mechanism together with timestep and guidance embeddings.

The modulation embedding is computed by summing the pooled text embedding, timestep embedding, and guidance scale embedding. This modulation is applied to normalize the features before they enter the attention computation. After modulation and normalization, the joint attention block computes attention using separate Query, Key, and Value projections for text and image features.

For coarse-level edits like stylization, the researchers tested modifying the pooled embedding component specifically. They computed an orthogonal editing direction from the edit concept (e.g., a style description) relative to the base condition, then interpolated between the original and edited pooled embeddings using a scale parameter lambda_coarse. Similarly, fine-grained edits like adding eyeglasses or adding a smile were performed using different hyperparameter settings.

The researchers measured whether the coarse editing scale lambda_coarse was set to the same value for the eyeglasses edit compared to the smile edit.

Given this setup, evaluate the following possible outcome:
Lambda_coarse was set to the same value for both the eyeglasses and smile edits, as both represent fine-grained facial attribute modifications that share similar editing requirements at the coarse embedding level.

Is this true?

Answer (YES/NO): NO